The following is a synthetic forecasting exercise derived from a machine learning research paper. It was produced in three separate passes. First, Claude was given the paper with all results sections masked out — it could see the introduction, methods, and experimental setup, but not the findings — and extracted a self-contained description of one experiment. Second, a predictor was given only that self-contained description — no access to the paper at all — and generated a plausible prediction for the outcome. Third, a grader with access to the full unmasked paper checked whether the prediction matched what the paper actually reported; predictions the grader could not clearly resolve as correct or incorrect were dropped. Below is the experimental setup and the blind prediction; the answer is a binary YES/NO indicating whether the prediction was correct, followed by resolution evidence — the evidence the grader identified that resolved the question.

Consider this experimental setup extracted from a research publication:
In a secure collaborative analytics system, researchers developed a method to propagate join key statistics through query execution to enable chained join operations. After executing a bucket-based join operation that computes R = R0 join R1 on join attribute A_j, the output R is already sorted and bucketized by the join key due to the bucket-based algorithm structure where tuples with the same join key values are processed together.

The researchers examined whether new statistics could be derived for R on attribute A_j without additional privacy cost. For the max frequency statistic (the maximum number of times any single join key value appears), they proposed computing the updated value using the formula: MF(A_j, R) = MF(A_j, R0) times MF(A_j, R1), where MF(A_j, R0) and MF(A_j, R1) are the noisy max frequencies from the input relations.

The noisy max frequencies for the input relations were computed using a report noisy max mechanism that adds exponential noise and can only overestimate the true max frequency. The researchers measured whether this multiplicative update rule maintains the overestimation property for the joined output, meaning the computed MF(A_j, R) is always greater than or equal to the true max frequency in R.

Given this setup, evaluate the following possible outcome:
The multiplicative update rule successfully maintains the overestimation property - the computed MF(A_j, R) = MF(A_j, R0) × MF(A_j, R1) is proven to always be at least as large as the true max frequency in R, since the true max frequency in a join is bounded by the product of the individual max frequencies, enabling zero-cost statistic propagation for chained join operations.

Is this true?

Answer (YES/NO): YES